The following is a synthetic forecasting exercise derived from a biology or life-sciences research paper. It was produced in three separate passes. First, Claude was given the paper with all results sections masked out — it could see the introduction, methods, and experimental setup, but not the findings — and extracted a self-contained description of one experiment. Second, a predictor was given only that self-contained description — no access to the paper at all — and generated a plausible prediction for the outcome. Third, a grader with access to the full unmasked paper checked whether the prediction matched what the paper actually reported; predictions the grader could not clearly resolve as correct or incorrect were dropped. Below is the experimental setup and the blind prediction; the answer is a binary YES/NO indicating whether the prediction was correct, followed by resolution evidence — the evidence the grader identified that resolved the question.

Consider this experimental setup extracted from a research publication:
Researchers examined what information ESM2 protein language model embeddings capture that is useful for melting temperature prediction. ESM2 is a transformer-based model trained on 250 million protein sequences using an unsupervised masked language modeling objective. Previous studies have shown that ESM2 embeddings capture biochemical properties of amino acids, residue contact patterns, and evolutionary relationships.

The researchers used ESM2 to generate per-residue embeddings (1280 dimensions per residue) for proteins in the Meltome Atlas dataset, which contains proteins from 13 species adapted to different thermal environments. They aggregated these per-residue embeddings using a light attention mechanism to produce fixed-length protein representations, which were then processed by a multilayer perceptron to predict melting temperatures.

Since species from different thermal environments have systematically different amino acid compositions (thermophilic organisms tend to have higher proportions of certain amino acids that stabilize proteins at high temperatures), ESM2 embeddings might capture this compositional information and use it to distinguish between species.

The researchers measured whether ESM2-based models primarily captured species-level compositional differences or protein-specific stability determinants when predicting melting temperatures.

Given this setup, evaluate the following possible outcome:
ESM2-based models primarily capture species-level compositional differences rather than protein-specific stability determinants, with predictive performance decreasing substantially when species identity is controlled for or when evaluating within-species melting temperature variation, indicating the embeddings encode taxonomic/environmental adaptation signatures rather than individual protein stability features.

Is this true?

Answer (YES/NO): YES